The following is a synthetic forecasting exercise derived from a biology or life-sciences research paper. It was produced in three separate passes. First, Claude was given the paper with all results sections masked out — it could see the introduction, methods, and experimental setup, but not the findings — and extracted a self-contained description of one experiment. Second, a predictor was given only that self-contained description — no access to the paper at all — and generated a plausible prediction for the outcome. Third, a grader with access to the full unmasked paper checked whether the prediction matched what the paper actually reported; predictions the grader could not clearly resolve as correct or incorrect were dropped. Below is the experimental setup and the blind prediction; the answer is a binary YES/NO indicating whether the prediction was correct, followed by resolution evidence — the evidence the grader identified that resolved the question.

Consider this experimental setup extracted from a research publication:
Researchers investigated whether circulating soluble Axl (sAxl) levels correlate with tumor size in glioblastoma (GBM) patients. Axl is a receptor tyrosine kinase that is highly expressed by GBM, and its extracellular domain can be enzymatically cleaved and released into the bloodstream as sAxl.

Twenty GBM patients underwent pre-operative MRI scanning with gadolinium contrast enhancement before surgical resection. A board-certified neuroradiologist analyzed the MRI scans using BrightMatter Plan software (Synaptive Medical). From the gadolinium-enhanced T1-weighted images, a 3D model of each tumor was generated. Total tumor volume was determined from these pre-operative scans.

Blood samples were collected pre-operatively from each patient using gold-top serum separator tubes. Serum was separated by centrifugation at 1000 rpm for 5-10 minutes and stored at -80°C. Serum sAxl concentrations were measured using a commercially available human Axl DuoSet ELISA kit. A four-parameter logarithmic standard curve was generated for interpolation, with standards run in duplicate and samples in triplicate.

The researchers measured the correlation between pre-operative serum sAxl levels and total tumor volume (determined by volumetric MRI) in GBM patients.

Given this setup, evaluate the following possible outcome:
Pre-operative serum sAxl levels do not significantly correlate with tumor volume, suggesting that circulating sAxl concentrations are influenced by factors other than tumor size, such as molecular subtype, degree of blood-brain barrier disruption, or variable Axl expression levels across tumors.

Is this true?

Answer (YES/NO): YES